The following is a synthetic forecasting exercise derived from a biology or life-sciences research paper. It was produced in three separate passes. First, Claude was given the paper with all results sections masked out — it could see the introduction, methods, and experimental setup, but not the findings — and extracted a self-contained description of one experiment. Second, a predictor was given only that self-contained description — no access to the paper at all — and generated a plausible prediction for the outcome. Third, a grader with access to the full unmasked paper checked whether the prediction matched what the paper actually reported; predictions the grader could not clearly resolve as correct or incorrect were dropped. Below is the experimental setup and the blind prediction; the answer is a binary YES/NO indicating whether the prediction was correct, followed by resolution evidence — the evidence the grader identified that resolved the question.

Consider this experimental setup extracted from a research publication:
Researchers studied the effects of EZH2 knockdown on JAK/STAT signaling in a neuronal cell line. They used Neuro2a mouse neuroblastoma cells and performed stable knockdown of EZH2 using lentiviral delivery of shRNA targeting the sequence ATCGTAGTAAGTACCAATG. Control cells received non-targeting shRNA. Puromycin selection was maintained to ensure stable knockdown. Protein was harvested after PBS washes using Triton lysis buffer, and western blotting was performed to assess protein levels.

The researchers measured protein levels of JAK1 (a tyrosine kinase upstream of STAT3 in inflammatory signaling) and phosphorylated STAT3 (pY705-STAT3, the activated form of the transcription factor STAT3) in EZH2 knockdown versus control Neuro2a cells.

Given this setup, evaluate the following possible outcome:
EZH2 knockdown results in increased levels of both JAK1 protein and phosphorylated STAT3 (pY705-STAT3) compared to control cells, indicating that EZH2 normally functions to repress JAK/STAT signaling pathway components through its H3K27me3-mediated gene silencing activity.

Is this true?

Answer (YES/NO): NO